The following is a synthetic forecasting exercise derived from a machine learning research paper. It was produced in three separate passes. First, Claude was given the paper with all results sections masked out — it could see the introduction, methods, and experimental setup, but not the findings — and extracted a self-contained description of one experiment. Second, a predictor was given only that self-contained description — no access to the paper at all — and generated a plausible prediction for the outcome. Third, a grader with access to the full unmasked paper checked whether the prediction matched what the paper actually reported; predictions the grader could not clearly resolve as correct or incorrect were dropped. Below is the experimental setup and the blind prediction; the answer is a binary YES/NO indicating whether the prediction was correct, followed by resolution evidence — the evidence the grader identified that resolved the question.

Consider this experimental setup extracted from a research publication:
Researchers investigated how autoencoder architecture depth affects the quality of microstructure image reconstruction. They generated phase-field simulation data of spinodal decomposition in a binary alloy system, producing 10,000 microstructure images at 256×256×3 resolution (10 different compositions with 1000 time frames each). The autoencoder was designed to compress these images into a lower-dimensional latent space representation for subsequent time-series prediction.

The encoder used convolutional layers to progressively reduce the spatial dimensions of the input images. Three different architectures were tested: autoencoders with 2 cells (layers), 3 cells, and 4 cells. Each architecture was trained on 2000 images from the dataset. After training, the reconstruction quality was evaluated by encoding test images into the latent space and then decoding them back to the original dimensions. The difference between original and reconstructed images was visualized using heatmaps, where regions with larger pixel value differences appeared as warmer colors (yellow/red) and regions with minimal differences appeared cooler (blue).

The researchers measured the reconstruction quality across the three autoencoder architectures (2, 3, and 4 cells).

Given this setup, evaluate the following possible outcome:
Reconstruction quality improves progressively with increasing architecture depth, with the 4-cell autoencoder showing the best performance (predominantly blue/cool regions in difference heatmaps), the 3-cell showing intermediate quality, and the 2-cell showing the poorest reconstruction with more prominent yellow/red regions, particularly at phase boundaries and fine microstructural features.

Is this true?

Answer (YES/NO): NO